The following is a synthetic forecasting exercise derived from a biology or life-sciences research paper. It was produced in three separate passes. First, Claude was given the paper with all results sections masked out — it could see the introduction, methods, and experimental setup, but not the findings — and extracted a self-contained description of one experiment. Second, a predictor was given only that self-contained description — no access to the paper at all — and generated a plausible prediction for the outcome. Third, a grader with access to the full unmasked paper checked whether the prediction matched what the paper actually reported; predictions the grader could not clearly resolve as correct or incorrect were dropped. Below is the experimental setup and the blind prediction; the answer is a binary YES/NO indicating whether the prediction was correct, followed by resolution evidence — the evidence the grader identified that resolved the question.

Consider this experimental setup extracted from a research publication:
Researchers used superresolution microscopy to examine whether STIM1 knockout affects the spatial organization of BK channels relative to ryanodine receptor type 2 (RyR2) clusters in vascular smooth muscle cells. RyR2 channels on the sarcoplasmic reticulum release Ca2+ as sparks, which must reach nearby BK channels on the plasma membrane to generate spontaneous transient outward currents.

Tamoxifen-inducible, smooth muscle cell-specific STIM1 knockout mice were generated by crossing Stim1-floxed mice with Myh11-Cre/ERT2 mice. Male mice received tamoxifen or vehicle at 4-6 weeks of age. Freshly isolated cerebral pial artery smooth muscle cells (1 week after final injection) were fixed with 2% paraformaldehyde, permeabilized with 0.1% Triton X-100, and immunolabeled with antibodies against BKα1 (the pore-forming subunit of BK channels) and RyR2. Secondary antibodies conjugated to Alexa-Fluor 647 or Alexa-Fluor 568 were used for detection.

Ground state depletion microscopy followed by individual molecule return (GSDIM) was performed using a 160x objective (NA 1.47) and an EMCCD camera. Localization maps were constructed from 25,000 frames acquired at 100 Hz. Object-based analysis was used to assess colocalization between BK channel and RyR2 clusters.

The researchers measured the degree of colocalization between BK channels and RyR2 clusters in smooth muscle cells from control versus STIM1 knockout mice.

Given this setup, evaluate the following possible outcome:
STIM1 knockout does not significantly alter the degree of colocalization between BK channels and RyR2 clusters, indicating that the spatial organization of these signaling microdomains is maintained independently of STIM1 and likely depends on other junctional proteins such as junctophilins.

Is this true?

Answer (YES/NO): NO